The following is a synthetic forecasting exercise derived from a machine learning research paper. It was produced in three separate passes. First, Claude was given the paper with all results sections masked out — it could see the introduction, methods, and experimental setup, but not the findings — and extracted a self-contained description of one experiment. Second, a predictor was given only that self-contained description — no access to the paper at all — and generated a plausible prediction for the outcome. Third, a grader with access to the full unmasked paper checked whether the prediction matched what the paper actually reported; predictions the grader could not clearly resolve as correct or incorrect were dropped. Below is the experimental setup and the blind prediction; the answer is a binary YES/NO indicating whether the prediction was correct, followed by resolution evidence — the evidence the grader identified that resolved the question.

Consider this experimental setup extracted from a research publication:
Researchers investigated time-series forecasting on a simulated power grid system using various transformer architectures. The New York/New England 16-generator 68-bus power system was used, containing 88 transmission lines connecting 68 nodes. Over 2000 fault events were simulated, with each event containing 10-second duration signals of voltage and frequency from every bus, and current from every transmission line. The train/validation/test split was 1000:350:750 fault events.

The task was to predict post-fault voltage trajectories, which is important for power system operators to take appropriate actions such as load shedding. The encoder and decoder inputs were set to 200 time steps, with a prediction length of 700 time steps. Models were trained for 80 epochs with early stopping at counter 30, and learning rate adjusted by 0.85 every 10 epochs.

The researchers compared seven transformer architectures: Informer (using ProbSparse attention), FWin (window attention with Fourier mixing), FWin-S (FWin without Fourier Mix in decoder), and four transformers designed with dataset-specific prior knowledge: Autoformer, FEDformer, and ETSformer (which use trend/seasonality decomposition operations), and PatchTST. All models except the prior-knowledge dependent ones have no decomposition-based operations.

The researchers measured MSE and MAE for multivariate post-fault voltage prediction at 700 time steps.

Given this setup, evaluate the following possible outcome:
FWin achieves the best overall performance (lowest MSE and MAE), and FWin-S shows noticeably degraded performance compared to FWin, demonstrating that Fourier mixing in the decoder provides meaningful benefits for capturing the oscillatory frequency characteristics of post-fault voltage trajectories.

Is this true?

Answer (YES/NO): NO